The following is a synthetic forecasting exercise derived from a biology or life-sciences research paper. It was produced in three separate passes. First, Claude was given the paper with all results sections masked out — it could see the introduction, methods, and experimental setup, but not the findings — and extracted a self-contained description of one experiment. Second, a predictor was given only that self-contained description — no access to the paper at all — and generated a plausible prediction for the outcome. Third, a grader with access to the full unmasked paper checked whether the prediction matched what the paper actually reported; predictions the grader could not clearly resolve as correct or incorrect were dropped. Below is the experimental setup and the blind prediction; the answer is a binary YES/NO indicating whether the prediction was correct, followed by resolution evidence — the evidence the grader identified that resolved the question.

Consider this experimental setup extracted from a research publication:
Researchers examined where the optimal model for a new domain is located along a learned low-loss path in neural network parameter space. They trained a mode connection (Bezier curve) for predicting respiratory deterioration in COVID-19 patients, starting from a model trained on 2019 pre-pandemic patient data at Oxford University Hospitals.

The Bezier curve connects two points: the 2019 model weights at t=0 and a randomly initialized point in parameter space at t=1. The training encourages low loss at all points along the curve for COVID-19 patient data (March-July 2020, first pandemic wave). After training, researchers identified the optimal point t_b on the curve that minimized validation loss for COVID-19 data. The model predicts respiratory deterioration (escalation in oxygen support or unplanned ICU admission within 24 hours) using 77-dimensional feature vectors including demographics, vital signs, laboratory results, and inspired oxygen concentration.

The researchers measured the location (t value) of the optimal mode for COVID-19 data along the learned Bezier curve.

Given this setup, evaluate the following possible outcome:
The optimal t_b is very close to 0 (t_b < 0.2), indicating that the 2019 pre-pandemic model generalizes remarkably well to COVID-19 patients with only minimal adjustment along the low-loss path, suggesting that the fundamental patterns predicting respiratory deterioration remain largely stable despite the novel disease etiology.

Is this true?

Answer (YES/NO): NO